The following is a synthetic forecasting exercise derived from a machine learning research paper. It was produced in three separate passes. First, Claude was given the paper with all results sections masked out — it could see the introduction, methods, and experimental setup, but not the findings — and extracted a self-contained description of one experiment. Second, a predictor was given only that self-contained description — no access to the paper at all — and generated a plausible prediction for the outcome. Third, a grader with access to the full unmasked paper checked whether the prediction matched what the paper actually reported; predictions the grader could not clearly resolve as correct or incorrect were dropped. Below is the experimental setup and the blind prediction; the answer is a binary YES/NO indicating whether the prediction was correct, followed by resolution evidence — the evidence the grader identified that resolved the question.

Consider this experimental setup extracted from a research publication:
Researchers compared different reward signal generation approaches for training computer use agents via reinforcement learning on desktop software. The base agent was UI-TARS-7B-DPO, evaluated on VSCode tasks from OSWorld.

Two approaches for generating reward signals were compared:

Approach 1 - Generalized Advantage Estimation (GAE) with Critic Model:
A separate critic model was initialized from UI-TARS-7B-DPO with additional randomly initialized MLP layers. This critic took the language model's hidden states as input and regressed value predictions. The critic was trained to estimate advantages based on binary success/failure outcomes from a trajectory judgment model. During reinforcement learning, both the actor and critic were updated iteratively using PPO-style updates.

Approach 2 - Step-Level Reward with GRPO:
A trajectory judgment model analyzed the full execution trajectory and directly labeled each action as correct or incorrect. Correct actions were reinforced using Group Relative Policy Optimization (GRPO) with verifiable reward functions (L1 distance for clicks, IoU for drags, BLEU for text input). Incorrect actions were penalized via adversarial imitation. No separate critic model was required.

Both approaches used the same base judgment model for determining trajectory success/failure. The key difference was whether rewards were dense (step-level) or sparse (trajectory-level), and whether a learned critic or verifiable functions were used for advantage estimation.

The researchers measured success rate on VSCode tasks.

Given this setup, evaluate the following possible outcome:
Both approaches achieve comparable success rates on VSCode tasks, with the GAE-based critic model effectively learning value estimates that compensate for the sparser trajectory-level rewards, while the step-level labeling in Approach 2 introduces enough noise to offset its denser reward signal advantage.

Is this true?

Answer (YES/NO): NO